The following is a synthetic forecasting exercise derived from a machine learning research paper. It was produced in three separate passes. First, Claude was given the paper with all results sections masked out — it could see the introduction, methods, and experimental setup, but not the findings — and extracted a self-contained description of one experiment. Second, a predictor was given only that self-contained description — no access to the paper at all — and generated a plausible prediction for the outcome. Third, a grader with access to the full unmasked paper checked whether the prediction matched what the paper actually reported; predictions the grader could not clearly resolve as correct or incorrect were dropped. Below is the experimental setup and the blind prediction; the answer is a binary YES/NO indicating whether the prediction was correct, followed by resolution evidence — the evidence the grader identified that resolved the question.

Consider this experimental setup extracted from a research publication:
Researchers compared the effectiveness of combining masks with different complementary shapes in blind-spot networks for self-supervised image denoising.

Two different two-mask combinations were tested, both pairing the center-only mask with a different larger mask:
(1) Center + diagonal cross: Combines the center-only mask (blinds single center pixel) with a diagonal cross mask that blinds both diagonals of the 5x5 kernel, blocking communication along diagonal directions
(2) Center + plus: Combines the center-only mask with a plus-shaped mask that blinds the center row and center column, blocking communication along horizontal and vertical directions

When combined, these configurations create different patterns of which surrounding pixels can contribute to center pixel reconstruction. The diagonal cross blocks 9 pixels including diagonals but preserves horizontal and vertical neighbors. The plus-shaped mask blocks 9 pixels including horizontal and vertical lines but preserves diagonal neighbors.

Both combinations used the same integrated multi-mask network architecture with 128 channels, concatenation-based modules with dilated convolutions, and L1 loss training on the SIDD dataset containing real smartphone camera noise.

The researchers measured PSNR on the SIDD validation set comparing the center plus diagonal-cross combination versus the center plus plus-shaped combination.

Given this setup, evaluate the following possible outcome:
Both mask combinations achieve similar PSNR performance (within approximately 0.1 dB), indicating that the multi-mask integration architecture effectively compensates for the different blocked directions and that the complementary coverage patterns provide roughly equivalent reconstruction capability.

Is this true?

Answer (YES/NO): YES